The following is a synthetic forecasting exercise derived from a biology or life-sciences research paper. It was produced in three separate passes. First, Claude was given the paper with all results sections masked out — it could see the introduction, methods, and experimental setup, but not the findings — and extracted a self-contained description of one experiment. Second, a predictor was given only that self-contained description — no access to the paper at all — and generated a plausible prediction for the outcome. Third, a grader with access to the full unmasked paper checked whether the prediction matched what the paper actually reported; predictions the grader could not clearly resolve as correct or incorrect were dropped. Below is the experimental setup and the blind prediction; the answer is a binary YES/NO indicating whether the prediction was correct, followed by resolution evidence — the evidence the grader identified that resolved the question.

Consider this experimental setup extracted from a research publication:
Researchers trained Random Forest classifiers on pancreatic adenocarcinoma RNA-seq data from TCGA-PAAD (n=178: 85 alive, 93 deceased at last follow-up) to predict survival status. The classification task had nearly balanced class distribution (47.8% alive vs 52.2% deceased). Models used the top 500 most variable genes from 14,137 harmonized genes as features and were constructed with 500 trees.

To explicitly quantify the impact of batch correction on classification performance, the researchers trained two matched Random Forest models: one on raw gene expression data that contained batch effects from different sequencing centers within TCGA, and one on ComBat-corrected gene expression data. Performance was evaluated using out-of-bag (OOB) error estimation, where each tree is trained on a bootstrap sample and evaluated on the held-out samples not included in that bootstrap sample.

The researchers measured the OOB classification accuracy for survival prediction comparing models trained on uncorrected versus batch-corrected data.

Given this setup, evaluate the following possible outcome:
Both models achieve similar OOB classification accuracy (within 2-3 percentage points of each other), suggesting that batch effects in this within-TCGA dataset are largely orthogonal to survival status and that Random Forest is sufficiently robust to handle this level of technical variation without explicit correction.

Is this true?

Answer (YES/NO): YES